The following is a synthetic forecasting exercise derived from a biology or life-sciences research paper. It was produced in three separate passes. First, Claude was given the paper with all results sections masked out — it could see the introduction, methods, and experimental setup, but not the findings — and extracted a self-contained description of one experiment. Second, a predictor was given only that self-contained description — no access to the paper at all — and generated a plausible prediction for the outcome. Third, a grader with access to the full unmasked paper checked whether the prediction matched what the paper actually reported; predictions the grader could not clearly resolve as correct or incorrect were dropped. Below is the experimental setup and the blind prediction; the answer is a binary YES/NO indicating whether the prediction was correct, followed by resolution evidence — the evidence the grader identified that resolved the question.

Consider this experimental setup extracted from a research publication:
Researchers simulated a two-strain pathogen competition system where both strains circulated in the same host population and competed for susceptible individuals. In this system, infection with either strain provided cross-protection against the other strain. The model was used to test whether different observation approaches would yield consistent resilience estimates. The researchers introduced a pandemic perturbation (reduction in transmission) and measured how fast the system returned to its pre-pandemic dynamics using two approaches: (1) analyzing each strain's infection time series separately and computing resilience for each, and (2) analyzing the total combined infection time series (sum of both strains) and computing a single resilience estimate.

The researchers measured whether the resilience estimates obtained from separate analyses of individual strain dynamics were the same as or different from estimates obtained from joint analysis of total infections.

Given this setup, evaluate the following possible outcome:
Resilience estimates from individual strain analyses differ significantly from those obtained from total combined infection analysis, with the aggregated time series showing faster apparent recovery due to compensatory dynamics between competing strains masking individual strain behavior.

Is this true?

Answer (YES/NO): NO